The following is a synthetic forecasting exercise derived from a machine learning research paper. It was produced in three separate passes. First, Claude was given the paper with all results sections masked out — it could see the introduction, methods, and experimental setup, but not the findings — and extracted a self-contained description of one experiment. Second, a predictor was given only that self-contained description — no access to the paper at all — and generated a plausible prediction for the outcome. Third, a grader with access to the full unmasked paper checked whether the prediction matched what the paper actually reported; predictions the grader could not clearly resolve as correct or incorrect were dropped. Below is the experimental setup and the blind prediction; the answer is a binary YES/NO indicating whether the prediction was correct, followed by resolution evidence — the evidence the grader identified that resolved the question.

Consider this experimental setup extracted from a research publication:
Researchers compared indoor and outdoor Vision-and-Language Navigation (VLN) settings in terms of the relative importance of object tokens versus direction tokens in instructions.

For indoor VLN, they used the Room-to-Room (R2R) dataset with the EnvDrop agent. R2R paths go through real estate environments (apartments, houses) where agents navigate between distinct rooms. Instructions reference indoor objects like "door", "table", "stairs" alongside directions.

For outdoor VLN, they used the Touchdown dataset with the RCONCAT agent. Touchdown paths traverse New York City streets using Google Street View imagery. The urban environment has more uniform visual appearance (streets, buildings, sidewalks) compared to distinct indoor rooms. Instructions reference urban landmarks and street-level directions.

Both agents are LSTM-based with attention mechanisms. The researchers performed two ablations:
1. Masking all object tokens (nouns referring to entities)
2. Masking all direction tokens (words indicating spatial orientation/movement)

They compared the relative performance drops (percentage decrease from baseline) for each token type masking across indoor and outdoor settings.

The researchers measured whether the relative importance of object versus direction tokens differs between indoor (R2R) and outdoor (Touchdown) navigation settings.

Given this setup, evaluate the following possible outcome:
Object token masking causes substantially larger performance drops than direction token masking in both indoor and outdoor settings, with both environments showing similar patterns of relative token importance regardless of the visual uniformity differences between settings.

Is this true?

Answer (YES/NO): NO